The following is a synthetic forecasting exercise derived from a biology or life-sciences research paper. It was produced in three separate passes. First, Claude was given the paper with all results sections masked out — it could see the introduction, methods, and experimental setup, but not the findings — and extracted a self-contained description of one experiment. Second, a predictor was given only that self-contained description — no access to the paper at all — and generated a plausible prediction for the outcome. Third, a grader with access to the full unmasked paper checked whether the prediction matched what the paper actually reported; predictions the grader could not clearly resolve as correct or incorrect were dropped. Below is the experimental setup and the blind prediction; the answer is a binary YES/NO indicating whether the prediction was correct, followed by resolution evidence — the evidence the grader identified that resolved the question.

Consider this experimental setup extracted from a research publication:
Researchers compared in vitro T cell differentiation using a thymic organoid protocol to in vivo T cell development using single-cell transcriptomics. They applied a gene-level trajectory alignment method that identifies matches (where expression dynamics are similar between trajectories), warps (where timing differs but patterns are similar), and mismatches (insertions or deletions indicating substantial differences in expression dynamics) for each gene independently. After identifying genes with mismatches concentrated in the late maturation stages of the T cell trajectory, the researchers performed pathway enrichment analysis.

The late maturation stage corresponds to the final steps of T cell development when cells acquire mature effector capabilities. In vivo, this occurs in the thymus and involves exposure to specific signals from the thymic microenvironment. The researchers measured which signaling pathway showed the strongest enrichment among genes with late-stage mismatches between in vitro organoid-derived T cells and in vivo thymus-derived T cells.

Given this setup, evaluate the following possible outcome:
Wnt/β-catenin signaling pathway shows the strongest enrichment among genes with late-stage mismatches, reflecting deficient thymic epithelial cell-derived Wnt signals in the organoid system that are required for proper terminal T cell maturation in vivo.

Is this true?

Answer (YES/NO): NO